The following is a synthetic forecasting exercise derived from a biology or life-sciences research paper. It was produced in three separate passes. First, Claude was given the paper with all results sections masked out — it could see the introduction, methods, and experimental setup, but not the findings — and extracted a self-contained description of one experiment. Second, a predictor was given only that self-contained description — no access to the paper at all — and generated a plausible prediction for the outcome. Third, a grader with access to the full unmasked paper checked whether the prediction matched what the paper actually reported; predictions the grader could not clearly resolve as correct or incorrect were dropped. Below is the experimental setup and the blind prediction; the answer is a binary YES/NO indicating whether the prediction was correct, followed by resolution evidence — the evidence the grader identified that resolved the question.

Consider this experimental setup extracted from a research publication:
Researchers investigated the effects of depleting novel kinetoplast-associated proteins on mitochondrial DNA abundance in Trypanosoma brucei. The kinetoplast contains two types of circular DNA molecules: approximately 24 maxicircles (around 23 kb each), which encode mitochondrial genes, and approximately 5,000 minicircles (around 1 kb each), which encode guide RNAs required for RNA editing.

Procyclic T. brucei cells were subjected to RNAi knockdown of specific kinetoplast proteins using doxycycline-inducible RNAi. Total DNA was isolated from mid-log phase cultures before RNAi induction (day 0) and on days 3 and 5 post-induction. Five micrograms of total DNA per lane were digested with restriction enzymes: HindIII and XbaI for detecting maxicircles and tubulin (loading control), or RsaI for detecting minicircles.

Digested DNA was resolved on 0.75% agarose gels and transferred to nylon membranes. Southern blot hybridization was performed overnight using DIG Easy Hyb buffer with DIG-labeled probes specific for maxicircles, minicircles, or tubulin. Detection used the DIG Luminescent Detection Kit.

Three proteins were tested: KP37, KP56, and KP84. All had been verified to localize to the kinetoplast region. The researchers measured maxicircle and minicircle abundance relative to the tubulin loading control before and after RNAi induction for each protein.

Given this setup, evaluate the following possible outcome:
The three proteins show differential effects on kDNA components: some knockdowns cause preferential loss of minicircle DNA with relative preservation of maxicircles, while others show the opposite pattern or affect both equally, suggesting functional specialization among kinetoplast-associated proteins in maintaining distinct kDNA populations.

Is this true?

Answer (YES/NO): NO